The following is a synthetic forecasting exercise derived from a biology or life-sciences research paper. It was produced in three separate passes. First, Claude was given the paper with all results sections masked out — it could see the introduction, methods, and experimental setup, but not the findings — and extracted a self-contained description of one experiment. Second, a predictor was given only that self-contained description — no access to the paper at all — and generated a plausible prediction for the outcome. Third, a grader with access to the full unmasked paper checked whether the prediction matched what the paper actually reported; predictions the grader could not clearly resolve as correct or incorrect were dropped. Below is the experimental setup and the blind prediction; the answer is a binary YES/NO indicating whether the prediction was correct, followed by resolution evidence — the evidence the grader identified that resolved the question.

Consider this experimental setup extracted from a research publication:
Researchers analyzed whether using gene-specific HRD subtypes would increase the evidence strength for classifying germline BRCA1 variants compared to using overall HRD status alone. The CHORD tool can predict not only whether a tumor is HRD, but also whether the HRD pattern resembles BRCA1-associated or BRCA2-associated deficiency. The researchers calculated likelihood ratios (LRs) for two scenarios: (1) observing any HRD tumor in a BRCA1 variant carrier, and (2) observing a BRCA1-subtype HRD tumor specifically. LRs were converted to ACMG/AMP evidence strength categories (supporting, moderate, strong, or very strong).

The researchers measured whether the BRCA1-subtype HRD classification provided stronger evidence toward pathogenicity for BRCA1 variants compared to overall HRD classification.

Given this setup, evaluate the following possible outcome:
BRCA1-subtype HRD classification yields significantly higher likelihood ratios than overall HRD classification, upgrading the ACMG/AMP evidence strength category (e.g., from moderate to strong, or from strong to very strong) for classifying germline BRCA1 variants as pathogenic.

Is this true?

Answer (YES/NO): YES